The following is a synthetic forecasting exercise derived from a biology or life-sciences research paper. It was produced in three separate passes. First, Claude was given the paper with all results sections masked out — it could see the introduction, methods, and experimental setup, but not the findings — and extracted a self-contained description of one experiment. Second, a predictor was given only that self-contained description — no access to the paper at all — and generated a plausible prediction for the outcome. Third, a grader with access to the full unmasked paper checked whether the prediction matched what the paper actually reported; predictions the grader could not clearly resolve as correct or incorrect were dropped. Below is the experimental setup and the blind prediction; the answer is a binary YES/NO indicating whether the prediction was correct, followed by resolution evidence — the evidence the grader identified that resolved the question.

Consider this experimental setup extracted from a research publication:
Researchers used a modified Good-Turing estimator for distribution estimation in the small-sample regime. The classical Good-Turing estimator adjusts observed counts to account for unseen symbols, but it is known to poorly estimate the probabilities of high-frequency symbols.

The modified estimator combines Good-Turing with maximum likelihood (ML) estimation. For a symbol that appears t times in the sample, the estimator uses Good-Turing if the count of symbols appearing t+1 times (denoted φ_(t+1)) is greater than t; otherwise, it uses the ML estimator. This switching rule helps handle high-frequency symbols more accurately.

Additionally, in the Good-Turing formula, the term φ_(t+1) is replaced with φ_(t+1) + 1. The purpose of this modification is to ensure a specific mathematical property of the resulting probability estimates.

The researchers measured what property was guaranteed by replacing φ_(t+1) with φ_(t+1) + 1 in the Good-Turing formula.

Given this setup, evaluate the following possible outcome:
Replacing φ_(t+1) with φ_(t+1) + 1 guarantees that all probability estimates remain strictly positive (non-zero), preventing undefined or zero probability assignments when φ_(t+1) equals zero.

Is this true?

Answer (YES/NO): YES